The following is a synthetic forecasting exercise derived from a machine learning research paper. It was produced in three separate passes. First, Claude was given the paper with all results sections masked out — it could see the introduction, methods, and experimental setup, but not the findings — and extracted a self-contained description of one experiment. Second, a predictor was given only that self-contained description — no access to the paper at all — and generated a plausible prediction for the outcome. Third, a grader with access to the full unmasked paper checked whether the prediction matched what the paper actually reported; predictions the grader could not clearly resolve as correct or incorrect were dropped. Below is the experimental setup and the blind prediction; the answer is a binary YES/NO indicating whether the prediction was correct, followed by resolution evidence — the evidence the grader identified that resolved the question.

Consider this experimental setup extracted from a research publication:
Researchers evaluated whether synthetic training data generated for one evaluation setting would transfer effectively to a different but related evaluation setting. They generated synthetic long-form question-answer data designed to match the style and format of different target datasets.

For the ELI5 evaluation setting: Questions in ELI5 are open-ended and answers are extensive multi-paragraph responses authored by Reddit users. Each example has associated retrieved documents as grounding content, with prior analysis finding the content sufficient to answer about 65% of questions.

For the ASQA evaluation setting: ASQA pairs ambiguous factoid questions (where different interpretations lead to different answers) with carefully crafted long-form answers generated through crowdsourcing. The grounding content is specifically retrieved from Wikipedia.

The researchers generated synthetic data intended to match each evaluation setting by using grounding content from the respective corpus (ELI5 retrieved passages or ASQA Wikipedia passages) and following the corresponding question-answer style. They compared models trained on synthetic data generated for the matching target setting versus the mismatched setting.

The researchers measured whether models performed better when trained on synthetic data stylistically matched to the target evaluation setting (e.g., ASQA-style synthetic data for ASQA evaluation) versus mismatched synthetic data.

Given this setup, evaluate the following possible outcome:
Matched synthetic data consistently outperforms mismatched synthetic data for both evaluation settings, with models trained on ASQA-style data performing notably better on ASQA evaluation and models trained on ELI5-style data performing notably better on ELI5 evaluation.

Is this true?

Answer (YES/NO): NO